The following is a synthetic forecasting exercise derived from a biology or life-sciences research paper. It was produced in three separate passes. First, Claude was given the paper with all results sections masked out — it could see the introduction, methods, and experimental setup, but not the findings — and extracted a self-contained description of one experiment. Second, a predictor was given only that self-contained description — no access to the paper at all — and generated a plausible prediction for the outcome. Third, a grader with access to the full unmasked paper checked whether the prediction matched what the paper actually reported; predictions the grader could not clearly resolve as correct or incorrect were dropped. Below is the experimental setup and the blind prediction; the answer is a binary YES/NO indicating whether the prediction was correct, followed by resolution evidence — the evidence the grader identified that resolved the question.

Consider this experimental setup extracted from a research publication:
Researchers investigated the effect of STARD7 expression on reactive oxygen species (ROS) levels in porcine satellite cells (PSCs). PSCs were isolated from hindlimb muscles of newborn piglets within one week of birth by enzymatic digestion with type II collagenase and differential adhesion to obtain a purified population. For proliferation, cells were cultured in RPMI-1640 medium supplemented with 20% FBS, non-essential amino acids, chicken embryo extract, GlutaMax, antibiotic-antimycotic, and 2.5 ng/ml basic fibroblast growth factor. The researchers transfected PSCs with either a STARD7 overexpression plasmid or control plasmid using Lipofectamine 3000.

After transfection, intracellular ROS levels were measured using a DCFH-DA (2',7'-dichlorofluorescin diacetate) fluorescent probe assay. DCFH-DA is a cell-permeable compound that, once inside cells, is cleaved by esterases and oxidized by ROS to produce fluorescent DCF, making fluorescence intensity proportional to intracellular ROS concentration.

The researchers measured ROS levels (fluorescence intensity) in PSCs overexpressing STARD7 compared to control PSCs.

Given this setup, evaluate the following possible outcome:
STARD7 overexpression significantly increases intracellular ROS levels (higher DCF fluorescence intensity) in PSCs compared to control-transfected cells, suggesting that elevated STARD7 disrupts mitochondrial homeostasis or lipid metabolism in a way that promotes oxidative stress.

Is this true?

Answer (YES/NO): NO